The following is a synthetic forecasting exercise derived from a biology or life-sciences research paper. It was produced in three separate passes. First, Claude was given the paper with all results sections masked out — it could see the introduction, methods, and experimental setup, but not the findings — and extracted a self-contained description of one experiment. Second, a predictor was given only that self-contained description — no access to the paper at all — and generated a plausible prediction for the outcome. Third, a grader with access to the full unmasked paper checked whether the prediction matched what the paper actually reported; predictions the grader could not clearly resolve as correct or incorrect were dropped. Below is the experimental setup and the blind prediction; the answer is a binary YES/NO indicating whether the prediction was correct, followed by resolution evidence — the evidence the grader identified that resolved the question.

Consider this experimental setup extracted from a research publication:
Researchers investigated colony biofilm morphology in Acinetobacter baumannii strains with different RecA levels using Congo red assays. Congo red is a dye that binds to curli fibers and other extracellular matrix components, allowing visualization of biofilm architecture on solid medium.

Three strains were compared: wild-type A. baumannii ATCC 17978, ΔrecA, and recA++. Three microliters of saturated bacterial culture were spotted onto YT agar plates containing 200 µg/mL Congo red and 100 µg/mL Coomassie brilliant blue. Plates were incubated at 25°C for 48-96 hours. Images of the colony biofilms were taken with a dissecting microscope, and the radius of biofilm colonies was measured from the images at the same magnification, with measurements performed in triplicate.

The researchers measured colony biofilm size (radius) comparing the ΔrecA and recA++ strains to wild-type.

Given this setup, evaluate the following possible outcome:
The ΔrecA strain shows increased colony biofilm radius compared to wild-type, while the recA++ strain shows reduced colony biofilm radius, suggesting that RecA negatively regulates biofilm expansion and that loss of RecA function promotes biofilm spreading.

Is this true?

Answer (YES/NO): NO